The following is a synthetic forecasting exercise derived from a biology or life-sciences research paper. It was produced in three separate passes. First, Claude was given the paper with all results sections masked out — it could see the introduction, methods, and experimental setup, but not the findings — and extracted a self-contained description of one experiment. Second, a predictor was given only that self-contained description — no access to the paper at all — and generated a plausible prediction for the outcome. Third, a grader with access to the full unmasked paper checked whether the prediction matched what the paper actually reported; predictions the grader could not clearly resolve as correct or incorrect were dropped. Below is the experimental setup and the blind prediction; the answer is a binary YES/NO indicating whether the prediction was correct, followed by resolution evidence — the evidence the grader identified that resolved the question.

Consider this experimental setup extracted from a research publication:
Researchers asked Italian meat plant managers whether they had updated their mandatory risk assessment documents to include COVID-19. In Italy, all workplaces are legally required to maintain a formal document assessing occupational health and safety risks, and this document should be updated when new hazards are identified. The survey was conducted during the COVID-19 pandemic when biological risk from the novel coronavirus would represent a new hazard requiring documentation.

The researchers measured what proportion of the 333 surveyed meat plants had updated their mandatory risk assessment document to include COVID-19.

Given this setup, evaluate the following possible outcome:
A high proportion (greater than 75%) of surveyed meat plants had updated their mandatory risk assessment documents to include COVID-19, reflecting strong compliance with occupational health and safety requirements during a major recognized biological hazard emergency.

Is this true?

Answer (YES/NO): YES